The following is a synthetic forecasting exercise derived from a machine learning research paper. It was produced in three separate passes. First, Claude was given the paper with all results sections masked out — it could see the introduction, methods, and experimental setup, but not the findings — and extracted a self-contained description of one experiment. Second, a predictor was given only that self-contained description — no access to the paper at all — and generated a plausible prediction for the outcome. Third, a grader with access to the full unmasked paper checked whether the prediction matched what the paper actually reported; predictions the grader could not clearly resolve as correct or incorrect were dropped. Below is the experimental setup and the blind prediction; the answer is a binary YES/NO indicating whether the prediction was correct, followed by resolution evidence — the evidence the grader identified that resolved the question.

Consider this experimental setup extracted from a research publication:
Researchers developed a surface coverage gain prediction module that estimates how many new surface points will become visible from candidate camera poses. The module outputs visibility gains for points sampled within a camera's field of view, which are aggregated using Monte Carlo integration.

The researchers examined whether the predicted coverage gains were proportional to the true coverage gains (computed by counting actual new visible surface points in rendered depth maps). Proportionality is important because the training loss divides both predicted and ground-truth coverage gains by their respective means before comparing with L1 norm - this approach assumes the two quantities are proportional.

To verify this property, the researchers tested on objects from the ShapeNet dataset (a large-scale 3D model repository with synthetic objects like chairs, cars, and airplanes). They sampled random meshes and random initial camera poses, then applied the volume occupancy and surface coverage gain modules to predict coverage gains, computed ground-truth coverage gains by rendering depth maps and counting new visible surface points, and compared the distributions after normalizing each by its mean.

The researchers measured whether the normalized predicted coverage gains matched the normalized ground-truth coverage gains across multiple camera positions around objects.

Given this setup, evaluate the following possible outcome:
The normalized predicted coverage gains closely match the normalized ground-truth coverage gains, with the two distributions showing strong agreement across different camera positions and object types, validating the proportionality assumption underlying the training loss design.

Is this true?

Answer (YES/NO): YES